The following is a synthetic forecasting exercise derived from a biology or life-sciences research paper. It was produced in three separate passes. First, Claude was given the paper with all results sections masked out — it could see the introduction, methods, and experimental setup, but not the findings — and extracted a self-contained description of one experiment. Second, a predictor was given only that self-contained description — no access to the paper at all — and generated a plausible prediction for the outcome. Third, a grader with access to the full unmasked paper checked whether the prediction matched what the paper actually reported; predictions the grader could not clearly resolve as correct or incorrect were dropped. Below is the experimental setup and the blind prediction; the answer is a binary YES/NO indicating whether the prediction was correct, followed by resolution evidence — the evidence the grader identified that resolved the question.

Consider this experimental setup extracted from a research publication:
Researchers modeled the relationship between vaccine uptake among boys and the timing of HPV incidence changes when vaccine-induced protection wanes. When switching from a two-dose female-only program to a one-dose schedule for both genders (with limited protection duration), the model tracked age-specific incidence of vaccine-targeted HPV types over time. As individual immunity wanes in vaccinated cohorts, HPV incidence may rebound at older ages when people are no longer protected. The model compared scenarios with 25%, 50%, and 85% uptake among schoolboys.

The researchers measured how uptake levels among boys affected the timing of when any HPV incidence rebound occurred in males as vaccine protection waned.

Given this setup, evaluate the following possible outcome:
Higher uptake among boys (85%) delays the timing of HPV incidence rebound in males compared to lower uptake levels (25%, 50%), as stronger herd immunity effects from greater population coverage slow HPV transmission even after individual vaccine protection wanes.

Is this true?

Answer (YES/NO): YES